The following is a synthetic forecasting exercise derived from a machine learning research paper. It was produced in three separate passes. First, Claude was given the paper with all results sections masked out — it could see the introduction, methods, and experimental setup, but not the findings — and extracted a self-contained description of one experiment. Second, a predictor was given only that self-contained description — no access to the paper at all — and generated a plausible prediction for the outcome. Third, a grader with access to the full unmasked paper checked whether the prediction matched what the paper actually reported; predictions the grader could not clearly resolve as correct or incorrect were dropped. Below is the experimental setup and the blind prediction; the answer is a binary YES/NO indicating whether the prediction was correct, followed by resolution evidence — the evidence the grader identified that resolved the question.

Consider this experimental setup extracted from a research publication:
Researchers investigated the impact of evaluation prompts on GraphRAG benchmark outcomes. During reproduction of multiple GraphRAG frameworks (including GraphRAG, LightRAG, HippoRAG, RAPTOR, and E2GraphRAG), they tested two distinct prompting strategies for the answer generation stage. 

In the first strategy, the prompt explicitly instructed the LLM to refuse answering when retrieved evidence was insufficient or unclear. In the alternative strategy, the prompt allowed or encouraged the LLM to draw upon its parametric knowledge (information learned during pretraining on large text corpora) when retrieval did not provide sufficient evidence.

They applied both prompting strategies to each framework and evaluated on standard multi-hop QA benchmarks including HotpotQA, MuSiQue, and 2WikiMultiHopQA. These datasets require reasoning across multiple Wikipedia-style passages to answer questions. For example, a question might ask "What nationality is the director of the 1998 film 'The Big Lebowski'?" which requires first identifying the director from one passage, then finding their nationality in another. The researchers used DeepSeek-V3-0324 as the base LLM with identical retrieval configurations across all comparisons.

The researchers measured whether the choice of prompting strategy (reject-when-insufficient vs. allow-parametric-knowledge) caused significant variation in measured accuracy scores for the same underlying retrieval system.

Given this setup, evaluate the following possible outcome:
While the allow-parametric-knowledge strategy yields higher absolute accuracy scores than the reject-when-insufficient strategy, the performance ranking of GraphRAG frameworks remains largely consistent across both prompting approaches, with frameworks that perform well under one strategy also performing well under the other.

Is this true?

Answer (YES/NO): YES